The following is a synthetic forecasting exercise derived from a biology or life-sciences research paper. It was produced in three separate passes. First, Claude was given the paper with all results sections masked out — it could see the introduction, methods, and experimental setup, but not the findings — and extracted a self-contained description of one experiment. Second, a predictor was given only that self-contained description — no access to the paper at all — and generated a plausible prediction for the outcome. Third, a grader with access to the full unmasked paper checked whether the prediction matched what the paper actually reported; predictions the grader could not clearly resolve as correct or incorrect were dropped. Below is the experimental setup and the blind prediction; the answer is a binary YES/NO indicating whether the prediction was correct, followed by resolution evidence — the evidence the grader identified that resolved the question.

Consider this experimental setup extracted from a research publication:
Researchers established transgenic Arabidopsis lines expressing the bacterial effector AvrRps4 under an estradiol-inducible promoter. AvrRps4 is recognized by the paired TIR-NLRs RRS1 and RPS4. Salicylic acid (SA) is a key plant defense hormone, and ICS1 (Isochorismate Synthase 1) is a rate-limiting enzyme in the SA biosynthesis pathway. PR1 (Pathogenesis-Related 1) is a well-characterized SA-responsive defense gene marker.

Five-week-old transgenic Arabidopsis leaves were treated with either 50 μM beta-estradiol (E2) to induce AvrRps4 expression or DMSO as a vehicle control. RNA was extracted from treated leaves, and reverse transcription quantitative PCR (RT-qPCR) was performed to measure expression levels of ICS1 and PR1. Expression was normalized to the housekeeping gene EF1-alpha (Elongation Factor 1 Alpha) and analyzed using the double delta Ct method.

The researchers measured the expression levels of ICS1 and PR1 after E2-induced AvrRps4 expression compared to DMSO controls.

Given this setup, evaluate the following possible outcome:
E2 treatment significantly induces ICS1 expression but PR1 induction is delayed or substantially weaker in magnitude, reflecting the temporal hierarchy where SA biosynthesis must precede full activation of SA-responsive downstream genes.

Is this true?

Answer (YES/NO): YES